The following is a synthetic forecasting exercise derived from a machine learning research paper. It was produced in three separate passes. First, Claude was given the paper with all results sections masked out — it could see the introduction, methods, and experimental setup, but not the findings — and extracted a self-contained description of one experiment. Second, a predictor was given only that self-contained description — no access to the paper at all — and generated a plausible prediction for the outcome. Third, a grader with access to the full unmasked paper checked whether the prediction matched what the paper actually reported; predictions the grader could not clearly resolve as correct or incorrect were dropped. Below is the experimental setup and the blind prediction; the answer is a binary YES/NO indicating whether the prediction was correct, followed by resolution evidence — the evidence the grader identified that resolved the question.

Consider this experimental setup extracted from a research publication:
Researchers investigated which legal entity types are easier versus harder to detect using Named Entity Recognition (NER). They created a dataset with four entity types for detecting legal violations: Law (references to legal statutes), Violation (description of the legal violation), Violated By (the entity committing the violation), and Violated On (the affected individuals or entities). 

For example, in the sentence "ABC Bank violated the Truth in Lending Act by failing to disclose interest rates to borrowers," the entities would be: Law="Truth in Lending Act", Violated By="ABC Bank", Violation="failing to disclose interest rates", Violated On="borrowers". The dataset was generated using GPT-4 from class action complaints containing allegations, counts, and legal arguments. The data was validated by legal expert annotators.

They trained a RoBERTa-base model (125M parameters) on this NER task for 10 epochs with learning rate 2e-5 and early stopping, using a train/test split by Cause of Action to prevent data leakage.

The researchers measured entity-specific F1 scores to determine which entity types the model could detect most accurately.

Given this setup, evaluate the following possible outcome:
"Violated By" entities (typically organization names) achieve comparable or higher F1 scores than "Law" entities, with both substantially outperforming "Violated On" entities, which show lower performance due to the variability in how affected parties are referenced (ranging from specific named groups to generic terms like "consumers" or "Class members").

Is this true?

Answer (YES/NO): YES